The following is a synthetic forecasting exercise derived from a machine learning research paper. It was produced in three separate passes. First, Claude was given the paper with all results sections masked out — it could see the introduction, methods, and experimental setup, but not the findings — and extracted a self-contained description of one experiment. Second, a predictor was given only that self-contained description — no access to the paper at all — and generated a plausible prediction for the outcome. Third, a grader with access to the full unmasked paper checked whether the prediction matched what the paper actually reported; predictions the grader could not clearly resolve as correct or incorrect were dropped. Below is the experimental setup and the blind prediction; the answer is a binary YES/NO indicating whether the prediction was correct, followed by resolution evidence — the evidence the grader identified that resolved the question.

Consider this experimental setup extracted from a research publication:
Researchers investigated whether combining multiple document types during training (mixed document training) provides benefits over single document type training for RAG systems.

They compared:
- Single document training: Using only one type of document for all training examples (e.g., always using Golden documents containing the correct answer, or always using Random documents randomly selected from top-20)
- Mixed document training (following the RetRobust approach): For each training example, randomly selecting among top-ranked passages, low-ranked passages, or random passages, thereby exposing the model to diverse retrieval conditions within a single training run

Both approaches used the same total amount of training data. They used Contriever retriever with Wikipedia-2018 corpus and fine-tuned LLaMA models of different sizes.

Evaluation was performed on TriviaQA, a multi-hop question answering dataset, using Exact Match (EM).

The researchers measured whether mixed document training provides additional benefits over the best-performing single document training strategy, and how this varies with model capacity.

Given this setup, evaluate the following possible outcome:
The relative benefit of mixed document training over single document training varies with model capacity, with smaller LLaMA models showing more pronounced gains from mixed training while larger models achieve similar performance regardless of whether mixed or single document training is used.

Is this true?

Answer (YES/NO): NO